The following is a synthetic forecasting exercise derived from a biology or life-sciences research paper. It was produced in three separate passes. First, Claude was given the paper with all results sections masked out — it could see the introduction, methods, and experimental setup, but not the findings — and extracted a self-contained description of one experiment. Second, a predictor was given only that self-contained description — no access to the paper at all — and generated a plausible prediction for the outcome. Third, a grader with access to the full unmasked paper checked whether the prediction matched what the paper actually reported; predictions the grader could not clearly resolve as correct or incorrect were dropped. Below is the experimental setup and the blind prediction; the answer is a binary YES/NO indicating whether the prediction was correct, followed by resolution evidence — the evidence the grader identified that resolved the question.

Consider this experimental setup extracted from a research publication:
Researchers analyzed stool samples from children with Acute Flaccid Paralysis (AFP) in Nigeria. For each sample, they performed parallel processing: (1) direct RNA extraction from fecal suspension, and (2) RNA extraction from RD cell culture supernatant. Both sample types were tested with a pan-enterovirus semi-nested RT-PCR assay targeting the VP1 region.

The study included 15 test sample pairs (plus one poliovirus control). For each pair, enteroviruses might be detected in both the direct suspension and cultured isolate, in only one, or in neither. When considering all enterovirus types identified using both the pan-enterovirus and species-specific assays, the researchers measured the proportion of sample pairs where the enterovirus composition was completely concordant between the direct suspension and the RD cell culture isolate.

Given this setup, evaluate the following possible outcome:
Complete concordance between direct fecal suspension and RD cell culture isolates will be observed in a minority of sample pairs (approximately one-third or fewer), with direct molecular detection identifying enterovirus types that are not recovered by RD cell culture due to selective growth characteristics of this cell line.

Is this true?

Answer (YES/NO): YES